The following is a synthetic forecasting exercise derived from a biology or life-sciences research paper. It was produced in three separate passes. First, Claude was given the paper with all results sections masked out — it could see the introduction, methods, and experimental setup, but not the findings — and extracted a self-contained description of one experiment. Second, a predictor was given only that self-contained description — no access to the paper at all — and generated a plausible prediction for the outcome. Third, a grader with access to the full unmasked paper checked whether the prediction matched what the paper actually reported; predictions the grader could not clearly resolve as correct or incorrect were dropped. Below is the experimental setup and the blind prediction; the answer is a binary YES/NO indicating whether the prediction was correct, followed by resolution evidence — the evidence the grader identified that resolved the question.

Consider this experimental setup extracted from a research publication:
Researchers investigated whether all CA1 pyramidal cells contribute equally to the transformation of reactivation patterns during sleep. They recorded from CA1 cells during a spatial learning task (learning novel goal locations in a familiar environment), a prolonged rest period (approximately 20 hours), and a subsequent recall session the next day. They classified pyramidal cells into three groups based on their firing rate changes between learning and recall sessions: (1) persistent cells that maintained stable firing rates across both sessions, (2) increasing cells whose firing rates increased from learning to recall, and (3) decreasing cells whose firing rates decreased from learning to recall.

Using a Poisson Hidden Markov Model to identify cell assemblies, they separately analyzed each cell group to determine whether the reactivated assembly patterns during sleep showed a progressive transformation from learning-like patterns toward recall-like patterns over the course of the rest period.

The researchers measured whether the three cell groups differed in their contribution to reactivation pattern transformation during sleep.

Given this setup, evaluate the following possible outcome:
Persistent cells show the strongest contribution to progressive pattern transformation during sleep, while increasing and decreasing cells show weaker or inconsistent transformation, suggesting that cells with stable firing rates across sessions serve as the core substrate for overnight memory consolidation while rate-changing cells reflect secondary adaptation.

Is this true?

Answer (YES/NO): NO